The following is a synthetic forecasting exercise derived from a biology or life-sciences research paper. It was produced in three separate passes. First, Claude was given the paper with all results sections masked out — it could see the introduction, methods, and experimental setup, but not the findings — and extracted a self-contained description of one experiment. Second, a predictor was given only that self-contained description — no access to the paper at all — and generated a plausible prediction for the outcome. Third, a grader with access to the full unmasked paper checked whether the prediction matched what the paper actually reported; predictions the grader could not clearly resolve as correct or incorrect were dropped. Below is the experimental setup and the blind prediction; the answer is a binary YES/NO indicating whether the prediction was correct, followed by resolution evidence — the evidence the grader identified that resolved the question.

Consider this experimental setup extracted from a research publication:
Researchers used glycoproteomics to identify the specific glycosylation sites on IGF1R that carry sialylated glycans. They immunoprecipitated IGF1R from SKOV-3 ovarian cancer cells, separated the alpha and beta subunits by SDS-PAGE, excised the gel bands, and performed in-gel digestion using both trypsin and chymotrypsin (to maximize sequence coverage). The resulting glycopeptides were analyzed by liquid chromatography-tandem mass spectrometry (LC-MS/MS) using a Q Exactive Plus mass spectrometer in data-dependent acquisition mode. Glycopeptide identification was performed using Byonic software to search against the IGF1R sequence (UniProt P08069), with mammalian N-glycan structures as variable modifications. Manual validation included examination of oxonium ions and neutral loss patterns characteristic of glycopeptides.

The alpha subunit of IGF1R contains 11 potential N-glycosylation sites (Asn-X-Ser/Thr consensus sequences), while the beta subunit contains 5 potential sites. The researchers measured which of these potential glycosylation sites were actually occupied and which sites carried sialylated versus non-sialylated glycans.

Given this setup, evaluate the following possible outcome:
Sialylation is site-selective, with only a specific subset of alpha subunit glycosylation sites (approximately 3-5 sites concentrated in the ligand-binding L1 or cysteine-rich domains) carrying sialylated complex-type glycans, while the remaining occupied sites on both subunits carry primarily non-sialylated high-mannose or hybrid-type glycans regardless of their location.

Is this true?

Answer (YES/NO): NO